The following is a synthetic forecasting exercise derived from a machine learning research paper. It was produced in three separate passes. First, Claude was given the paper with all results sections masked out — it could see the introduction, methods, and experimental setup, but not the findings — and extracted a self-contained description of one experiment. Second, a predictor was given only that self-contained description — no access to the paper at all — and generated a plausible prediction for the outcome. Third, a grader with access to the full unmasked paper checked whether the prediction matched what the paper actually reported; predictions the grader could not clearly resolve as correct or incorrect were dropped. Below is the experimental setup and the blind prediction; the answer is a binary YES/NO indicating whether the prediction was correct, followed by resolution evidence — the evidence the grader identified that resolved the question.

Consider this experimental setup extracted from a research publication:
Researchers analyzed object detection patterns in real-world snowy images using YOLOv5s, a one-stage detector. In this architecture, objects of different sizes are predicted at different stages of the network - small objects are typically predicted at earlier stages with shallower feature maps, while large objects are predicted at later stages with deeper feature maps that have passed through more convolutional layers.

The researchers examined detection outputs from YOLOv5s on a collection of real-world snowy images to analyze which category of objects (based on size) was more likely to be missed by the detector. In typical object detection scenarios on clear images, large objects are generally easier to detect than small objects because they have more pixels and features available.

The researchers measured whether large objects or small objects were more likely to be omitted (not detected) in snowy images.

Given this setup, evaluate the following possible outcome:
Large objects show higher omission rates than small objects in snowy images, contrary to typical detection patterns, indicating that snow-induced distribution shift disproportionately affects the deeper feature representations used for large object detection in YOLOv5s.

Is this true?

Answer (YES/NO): YES